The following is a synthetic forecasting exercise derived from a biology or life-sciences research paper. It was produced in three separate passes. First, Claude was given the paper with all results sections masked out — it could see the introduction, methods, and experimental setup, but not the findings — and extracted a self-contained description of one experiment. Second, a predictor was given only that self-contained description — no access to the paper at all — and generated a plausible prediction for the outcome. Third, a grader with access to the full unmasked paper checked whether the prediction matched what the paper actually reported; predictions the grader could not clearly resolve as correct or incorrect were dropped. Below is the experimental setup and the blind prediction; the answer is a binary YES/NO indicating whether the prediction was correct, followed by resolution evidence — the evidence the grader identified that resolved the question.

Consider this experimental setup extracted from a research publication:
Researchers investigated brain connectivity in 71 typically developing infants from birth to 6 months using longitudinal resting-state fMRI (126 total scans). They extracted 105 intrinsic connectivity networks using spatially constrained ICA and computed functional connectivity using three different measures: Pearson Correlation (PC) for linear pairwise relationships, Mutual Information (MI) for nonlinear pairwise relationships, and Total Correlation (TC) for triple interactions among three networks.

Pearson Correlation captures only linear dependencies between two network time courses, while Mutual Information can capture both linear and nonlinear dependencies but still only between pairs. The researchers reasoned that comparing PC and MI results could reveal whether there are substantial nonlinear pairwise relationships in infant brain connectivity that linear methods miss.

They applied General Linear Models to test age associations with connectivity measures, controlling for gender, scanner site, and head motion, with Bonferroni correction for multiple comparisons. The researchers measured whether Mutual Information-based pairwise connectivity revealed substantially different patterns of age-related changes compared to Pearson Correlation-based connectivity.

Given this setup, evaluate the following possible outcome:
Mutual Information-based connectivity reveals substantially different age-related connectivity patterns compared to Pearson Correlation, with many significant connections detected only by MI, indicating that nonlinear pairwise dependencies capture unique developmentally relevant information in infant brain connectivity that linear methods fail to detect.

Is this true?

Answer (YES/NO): NO